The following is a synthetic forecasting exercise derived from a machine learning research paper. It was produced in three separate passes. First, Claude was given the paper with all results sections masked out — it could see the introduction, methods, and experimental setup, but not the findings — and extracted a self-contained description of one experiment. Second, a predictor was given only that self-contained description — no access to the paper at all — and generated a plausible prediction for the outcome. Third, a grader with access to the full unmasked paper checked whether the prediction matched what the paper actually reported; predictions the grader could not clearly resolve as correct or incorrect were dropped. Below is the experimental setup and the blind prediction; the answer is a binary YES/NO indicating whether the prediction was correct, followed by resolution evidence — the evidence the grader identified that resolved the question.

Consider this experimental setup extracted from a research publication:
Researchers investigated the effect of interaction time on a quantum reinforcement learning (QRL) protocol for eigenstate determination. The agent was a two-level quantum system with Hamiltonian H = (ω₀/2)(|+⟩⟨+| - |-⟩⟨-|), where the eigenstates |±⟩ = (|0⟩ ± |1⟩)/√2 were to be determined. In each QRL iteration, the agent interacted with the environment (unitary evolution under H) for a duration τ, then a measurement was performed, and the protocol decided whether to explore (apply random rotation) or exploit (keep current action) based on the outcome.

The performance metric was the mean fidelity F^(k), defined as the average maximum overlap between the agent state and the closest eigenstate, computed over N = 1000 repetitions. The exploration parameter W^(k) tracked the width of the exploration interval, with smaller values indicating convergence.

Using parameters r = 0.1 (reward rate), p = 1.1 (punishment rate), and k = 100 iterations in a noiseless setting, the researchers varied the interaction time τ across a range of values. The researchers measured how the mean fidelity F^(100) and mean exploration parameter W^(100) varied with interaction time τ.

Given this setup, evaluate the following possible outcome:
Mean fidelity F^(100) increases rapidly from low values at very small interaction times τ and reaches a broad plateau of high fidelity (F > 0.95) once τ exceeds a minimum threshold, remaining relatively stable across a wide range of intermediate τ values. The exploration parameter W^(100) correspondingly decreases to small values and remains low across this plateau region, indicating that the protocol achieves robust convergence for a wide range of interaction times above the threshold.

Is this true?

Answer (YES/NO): NO